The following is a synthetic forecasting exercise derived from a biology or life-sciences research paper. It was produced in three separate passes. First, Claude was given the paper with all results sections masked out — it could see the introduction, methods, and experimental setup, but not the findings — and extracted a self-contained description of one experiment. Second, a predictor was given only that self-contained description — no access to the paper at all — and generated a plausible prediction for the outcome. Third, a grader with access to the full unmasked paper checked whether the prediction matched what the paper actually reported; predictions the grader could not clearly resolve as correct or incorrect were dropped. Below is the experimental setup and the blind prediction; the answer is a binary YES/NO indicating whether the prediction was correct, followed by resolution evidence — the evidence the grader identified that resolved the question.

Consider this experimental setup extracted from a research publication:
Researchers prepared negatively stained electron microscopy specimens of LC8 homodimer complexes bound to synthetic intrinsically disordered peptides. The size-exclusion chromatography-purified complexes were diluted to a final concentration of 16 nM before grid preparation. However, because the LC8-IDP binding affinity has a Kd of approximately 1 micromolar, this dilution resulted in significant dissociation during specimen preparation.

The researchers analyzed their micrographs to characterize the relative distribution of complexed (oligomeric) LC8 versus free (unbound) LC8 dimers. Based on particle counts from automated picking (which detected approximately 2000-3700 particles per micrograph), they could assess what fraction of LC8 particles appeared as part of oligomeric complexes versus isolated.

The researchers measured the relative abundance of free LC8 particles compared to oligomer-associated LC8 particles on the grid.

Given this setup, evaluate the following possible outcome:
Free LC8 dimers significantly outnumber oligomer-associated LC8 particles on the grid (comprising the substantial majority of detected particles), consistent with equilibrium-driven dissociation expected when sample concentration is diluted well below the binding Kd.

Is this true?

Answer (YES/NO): YES